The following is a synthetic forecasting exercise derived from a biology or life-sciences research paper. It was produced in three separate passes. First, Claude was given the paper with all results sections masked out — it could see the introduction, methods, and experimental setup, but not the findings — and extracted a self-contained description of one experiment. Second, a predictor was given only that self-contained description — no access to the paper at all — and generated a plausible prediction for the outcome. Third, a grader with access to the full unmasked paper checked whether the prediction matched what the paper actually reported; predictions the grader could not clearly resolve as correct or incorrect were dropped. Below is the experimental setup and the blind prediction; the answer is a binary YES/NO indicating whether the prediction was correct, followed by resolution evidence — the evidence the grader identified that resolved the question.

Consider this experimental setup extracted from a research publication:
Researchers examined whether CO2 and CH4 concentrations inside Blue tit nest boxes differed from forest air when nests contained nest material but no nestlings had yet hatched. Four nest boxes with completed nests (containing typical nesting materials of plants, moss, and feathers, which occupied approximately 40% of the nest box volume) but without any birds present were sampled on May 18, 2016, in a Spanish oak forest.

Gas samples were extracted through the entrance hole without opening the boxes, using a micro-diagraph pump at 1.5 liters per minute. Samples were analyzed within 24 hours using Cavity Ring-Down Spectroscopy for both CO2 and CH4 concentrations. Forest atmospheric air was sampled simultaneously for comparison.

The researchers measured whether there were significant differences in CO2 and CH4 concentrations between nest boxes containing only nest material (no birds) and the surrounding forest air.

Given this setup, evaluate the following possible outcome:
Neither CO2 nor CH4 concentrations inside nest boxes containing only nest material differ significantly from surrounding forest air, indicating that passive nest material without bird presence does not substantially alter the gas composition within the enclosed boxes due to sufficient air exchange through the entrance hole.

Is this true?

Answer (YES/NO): NO